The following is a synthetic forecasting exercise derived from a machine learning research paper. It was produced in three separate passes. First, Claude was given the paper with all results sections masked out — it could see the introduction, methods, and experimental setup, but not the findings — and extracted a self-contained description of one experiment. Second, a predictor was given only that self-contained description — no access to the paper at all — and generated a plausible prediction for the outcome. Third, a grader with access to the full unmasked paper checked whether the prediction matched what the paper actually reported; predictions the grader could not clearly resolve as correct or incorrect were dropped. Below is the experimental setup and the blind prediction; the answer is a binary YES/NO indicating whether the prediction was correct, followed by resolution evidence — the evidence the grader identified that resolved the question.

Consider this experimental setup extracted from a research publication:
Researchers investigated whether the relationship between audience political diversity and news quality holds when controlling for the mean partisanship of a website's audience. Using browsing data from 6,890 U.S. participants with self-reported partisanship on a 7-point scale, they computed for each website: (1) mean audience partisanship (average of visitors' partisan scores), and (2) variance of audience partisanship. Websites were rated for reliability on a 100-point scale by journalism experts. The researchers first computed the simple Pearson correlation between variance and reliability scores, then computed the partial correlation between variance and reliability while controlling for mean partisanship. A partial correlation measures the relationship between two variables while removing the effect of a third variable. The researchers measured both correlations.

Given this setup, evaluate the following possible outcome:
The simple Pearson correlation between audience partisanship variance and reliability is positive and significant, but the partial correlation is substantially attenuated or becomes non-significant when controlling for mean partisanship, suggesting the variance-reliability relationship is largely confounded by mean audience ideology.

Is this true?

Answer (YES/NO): NO